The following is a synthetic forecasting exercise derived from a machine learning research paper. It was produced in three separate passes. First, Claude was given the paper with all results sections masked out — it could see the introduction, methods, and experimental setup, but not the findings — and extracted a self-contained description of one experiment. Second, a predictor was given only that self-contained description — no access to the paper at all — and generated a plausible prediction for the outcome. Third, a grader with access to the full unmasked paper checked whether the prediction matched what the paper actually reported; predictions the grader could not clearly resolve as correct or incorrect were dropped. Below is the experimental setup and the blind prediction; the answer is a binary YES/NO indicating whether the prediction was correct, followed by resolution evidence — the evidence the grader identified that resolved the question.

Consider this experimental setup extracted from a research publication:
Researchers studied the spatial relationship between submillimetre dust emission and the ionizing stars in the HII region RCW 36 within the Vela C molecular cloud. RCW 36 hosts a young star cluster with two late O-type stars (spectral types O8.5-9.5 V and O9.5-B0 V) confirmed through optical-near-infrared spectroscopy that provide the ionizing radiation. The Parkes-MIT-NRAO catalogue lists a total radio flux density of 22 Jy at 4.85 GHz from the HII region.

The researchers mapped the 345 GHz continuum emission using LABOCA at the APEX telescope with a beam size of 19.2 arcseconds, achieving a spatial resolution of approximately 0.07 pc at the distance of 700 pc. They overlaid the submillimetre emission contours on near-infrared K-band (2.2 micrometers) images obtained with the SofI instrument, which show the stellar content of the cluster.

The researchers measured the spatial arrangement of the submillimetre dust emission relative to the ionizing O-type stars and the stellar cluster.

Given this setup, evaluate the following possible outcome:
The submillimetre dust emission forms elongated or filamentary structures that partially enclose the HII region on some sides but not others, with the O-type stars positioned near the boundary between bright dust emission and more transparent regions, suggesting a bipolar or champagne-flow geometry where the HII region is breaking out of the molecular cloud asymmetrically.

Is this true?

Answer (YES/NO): NO